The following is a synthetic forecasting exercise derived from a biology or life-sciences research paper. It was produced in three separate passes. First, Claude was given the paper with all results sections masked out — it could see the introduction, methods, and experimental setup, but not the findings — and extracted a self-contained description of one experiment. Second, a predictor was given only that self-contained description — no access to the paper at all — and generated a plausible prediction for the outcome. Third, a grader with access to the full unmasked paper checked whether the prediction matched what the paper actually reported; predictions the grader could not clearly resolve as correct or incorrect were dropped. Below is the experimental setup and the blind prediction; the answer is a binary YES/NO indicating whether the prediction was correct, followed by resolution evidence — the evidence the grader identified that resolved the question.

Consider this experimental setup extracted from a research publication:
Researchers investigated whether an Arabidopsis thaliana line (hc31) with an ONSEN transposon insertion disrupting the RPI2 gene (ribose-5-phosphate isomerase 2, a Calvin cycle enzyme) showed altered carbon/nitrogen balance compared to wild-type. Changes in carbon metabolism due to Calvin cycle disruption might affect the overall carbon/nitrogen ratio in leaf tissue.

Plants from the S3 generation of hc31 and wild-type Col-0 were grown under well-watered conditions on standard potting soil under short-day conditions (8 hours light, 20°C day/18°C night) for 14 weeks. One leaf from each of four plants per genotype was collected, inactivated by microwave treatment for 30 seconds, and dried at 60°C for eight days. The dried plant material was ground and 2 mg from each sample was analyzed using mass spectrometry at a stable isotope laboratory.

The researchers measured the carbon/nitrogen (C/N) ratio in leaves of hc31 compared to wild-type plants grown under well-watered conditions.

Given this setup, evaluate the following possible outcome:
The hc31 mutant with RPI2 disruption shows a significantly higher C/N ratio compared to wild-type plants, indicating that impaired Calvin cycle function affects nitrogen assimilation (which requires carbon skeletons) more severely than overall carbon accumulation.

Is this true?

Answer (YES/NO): NO